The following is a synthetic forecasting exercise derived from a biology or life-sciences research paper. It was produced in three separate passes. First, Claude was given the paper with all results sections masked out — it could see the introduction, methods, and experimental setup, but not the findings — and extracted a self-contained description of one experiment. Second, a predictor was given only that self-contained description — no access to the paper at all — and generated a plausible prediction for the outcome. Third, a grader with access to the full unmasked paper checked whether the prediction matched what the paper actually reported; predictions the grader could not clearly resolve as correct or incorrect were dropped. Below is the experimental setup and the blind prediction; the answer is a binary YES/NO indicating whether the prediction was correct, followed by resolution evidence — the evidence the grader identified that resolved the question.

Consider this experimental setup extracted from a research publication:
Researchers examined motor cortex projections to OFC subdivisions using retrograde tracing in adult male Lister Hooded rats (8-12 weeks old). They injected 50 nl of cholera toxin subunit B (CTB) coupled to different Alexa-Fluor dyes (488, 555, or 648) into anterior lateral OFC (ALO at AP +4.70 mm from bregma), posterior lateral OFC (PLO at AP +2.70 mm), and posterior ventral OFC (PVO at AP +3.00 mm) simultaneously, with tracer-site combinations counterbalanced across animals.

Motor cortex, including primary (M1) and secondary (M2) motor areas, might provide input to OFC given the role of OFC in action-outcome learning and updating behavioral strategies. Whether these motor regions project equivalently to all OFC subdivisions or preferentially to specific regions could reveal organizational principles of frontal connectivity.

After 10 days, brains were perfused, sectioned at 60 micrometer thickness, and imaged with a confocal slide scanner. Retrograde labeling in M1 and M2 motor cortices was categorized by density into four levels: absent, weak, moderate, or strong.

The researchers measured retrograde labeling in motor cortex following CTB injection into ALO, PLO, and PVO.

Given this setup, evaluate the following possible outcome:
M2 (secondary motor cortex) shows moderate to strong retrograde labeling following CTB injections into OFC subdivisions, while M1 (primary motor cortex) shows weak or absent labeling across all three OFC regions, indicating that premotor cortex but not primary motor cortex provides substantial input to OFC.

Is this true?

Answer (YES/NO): NO